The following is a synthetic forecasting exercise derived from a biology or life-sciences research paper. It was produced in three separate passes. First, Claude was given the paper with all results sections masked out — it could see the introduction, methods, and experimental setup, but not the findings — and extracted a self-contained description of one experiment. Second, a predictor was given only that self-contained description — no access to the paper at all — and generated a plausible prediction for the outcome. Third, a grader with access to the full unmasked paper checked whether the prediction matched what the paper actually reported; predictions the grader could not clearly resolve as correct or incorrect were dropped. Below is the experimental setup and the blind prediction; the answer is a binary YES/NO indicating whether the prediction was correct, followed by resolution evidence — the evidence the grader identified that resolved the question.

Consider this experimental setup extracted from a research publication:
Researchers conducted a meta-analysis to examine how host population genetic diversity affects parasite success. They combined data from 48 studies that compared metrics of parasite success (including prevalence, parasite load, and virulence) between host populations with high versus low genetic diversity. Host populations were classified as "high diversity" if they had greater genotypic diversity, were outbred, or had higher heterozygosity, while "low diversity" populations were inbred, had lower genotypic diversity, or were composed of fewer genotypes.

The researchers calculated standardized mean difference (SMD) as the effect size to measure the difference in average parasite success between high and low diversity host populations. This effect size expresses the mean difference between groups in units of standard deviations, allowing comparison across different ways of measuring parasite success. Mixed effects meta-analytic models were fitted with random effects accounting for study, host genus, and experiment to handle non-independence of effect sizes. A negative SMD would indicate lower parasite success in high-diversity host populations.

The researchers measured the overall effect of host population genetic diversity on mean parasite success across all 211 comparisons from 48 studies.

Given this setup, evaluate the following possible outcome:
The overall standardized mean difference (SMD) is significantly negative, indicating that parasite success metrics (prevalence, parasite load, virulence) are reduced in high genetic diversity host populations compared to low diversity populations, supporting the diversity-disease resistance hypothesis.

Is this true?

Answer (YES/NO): YES